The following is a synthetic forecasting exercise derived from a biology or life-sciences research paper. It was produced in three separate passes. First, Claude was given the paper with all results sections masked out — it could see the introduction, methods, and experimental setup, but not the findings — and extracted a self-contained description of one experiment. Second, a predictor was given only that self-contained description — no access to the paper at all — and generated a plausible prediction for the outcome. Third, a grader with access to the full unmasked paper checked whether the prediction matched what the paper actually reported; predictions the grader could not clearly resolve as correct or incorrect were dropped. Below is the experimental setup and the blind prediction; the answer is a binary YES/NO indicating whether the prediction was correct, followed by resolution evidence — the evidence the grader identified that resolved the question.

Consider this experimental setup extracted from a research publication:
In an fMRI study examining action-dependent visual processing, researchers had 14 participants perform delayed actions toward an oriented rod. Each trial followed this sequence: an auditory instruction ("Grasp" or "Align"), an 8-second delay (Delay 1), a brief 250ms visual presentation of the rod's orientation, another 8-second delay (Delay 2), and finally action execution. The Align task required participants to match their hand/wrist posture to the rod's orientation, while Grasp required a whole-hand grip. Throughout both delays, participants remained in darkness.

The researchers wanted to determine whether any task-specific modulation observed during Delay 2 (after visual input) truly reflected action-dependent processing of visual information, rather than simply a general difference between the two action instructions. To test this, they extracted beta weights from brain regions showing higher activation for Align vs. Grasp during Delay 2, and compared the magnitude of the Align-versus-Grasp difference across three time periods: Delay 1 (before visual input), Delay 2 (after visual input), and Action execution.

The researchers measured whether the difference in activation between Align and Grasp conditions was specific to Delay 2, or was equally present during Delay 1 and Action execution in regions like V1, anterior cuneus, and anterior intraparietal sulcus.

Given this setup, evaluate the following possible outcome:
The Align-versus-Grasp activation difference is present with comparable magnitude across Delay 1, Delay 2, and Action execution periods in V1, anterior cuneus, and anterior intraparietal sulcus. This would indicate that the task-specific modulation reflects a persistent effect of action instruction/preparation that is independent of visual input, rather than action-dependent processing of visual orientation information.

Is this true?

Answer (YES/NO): NO